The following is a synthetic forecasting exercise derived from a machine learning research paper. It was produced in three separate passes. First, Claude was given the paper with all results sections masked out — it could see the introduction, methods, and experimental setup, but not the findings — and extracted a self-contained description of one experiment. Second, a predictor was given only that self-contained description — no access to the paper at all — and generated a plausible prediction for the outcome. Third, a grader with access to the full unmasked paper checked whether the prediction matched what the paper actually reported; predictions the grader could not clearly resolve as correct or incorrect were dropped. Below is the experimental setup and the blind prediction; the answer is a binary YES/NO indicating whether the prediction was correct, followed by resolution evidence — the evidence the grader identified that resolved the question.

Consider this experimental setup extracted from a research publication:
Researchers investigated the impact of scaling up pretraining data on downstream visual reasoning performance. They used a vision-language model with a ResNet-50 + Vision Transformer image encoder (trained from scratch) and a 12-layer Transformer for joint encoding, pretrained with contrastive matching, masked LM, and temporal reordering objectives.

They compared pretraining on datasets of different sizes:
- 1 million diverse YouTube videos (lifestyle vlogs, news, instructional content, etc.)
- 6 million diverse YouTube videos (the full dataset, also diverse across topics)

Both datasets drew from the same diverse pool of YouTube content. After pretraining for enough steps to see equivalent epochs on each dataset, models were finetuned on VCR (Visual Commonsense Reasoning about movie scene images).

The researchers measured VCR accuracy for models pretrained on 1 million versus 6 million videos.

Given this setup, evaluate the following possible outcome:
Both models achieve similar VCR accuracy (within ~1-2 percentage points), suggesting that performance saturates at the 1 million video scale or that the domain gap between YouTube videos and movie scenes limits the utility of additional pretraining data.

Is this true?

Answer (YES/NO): NO